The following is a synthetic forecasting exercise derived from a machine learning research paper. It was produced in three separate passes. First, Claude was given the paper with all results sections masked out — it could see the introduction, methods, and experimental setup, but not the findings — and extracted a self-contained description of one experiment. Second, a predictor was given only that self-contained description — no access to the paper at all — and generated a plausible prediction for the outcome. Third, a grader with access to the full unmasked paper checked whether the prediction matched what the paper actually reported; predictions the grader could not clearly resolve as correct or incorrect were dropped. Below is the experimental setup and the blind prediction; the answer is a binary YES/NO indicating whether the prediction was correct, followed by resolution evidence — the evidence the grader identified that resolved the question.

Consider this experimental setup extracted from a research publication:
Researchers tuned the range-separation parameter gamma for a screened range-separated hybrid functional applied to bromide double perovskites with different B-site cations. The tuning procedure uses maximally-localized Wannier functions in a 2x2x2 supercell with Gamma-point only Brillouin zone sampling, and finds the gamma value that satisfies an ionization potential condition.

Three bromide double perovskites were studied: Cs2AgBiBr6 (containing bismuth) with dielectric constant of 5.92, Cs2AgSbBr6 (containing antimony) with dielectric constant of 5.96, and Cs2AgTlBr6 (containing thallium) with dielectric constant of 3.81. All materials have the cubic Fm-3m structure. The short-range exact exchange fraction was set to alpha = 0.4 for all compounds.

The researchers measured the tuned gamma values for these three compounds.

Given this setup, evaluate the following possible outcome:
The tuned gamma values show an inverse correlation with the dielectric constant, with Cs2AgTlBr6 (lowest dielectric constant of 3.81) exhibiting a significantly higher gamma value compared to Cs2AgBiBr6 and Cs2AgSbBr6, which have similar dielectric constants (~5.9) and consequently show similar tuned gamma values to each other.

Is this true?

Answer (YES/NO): YES